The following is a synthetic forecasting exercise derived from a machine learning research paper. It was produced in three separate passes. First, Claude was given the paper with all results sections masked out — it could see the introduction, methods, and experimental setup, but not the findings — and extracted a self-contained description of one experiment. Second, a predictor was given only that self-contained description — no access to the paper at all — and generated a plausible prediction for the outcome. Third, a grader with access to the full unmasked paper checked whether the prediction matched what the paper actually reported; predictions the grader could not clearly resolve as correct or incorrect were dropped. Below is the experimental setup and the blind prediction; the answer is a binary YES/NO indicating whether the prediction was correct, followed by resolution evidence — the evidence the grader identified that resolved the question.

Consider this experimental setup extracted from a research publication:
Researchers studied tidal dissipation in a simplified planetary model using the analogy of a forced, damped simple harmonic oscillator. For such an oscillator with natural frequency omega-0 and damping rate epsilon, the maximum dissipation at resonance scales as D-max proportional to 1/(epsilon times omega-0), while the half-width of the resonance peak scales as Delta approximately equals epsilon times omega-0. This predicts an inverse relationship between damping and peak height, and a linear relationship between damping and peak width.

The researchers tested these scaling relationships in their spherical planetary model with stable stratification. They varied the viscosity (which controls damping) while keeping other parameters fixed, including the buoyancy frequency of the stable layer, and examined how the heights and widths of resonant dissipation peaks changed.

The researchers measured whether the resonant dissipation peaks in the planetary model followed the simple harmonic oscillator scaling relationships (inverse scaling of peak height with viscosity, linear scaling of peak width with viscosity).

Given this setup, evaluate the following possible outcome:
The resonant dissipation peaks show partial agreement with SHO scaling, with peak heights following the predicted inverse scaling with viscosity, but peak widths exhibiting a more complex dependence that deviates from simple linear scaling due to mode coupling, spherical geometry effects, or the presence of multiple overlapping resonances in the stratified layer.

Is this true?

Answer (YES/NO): NO